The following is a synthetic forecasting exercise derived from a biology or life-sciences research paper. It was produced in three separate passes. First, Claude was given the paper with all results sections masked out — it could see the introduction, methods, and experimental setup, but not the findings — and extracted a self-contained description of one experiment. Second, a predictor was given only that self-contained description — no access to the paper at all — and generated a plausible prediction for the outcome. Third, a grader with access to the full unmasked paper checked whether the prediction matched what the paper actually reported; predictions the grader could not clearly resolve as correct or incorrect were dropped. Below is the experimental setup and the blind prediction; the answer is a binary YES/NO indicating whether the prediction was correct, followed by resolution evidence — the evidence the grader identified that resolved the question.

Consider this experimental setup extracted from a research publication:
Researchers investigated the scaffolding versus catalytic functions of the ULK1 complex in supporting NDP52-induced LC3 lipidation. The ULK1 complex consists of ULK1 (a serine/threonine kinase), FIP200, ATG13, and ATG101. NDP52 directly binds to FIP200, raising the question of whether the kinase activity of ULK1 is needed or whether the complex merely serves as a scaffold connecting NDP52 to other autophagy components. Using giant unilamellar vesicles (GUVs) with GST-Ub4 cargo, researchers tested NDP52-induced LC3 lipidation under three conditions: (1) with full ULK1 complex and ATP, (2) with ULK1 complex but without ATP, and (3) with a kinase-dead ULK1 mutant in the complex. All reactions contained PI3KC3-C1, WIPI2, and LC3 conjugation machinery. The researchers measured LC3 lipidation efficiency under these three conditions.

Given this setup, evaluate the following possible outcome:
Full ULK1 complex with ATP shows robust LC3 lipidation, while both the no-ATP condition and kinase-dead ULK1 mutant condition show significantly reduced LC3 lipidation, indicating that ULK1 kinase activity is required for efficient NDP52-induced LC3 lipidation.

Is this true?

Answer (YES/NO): NO